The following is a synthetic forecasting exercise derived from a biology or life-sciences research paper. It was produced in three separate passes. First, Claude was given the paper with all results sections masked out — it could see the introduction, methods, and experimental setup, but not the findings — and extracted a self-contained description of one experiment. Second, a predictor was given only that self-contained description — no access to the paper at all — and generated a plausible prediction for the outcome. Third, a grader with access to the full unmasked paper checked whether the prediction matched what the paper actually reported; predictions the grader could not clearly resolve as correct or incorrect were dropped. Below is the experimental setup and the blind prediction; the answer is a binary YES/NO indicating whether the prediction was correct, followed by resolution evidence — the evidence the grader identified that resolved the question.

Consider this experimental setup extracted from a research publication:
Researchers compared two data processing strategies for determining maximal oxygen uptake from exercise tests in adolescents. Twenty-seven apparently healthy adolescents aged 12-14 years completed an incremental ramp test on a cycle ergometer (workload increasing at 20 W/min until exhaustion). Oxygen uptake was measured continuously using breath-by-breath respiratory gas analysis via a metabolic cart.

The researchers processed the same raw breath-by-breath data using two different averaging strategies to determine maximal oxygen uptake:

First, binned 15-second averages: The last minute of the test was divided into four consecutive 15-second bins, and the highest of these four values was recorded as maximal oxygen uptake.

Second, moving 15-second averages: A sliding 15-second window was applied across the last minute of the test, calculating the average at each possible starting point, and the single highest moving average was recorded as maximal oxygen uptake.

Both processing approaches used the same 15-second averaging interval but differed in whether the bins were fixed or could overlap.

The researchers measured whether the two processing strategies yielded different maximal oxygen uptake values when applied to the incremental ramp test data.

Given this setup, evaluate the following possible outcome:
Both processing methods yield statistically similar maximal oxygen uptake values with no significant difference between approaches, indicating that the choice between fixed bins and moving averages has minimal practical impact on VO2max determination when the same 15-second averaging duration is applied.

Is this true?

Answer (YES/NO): NO